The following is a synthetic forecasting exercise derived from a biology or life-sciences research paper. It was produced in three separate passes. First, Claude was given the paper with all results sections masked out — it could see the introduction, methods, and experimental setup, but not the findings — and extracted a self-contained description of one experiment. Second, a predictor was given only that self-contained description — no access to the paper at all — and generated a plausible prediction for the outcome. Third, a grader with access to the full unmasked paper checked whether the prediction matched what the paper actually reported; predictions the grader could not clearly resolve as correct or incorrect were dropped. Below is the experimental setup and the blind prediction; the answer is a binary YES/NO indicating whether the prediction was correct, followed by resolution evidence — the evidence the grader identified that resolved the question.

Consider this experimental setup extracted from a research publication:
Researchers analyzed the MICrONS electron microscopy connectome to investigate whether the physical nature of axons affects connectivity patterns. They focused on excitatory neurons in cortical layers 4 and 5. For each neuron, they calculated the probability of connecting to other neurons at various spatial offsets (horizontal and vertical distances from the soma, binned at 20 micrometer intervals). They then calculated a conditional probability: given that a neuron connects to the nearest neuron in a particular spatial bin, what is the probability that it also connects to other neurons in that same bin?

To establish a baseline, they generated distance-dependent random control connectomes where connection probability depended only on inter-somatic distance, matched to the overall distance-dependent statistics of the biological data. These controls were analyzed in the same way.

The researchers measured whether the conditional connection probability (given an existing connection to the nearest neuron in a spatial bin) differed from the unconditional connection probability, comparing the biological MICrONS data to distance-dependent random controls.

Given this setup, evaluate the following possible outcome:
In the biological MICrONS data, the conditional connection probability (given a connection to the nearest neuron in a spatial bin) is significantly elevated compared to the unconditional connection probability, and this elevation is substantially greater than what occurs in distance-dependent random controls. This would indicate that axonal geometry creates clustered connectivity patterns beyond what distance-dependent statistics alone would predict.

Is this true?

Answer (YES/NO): YES